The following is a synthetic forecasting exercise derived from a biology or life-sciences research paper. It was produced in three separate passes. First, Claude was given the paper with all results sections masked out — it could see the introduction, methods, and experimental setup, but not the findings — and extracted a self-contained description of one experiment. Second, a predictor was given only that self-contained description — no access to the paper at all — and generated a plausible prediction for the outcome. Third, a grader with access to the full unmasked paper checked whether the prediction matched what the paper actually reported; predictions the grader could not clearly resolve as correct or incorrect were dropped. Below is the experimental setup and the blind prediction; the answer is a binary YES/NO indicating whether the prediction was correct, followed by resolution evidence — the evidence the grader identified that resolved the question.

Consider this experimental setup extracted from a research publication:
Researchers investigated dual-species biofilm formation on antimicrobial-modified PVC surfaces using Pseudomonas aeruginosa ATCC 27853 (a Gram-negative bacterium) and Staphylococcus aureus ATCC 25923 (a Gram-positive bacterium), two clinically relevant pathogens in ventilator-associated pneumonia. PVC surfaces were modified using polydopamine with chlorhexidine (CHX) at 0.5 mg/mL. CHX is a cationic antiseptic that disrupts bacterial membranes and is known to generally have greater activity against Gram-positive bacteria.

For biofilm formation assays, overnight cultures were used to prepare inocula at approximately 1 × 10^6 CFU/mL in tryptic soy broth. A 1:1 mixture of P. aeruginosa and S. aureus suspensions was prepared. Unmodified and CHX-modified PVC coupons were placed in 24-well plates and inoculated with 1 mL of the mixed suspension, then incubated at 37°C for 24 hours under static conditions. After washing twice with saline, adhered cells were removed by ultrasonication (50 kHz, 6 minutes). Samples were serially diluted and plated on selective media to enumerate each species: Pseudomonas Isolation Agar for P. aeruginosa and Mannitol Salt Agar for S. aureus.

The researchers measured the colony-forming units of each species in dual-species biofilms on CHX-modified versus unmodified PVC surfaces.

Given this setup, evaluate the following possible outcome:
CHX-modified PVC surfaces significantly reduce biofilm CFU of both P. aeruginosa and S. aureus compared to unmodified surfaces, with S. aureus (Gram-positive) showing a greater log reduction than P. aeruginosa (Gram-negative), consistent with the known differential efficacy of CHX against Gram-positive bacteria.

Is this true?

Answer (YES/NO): NO